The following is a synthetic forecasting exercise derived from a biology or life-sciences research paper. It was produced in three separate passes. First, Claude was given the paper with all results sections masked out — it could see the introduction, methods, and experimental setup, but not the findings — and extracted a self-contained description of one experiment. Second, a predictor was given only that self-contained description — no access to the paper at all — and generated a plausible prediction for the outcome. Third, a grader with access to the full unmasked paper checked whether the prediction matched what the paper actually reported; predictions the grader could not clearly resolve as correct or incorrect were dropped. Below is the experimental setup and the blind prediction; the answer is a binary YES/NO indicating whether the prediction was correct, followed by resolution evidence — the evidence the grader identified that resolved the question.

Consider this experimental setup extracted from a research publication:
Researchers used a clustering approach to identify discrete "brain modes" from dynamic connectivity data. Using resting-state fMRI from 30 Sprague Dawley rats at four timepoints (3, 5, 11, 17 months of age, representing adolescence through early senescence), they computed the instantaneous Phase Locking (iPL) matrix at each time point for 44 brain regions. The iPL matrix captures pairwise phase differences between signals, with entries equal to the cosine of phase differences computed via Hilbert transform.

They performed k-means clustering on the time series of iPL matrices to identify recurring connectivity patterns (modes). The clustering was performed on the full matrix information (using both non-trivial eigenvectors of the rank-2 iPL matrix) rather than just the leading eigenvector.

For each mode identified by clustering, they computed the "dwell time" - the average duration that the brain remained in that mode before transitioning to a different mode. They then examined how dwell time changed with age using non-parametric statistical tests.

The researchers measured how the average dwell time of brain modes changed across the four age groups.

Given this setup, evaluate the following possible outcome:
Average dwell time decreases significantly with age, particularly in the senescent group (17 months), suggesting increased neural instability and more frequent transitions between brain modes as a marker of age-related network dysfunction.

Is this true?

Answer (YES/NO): NO